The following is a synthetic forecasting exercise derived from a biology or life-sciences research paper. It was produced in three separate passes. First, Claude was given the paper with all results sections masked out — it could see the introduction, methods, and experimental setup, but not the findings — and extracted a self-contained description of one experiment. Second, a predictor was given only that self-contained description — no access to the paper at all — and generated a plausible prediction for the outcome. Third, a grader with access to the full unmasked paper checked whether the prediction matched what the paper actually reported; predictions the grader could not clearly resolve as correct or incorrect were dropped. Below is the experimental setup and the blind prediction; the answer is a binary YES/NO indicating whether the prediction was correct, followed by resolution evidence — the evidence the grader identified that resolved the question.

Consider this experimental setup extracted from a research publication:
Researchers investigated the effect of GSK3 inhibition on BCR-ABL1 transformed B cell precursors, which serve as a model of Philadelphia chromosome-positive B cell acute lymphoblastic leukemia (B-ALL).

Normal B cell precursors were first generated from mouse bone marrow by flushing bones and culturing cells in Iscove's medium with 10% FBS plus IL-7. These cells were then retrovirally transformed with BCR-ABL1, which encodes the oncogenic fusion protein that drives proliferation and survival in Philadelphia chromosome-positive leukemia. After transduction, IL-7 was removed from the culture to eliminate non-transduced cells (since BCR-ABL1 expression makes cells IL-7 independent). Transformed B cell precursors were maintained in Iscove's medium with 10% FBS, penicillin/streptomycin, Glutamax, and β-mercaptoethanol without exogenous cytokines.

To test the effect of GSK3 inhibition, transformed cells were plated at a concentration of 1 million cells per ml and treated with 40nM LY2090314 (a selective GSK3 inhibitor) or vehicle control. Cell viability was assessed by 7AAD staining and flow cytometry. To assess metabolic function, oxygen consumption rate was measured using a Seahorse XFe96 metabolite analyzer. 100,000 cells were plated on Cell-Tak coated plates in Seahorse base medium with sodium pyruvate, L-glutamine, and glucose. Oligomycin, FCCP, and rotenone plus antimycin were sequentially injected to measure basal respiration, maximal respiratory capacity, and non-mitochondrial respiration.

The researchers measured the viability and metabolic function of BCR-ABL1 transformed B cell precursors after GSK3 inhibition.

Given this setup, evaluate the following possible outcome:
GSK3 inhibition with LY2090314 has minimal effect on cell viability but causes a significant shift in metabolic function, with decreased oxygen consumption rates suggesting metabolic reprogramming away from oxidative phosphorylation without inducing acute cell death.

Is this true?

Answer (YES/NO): NO